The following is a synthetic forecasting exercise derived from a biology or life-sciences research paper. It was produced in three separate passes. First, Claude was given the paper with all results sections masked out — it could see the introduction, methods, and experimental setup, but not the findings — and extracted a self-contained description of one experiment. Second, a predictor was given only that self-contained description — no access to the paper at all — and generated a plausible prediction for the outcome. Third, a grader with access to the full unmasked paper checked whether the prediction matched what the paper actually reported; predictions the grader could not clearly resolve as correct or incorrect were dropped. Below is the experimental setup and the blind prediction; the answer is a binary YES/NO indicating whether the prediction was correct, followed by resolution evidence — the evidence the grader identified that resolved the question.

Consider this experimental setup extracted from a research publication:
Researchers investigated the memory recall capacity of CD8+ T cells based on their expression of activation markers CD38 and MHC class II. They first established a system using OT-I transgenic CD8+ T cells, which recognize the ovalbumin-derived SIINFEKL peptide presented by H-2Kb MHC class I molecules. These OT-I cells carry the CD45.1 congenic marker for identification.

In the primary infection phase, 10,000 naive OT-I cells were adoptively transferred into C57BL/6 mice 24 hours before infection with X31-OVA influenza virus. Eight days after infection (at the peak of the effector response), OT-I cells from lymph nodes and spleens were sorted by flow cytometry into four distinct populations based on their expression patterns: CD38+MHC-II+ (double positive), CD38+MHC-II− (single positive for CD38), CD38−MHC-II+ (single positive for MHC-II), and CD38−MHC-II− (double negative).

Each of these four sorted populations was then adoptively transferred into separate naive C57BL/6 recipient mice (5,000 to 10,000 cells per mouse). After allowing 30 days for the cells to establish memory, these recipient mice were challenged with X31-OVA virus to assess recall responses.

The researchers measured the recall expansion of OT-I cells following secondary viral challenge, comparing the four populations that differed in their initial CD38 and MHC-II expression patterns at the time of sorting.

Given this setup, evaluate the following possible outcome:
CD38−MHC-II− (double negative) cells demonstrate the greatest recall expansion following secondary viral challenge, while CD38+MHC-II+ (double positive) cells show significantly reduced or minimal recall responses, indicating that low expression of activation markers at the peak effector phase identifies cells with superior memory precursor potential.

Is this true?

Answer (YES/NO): NO